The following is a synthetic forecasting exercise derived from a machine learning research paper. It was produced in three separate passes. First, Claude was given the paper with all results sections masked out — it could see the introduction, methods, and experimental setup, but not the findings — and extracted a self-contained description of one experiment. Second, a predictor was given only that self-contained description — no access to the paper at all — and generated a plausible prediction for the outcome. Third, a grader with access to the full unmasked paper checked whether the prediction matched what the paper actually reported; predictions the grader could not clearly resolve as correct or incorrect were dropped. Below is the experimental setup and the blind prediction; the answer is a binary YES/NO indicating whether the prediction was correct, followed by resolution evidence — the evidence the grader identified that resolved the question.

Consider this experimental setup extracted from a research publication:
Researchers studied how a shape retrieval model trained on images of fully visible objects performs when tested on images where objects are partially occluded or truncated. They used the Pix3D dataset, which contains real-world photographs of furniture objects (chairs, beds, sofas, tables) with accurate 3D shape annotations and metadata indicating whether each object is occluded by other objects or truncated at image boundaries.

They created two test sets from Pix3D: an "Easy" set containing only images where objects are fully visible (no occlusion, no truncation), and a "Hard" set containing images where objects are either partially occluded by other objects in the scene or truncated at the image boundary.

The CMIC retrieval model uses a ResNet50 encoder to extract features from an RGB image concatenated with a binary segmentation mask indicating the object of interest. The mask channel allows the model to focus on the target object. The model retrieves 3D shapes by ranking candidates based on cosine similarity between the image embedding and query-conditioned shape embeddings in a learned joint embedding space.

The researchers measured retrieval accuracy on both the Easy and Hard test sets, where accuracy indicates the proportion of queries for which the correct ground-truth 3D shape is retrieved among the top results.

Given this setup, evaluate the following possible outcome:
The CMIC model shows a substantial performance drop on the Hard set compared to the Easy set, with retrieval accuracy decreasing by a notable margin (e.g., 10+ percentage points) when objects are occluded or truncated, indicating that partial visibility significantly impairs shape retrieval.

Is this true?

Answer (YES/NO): YES